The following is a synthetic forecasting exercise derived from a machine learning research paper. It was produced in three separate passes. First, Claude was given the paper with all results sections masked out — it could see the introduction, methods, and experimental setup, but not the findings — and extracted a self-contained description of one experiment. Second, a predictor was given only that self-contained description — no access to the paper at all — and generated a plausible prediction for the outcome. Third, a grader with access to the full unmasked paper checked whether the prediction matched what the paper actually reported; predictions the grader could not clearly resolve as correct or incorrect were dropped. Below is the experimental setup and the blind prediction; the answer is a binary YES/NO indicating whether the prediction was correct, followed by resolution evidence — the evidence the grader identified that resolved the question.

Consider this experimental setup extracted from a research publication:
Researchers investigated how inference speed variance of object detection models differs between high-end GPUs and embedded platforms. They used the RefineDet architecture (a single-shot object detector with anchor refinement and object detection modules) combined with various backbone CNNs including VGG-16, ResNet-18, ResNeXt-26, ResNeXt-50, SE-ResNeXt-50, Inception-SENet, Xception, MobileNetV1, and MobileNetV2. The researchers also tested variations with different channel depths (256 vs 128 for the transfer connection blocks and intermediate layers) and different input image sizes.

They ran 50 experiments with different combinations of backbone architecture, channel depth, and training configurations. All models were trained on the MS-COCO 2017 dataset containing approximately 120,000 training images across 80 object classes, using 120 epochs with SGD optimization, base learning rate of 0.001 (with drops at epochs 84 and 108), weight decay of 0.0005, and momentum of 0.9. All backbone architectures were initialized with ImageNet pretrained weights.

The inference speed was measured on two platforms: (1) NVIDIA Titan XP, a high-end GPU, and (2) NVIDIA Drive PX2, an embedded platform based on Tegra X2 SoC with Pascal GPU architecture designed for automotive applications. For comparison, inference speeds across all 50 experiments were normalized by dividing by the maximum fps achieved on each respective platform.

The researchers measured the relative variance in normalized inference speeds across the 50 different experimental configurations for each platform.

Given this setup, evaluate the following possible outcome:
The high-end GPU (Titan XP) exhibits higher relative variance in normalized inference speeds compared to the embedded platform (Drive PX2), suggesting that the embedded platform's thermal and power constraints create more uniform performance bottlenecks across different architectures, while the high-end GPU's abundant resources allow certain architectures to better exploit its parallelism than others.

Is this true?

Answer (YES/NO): NO